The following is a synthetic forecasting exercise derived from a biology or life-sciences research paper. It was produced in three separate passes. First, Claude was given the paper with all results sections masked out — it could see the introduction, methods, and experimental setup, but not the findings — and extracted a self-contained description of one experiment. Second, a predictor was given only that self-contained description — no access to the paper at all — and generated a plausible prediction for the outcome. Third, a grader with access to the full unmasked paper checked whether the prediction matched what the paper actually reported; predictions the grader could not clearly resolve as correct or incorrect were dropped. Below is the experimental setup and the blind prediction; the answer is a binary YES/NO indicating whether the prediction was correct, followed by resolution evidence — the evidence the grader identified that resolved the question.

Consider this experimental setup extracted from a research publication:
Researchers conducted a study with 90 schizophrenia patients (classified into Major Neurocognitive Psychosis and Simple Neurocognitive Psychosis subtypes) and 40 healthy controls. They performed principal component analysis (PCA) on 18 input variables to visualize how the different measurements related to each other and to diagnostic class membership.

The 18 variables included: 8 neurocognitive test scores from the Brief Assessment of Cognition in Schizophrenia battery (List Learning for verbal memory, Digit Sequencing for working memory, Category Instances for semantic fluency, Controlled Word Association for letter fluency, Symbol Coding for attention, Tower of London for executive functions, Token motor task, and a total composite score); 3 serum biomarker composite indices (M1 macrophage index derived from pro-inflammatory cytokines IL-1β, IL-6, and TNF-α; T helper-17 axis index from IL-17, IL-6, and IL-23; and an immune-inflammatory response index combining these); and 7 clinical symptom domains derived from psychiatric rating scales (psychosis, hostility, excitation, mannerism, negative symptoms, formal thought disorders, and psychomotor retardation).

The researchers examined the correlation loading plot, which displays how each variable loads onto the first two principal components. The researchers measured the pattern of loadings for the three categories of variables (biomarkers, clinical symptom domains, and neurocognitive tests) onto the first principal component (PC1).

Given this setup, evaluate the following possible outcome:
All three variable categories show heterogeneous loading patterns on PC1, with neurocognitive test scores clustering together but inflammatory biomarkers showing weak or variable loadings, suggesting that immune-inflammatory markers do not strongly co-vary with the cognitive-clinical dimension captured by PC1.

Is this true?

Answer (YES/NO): NO